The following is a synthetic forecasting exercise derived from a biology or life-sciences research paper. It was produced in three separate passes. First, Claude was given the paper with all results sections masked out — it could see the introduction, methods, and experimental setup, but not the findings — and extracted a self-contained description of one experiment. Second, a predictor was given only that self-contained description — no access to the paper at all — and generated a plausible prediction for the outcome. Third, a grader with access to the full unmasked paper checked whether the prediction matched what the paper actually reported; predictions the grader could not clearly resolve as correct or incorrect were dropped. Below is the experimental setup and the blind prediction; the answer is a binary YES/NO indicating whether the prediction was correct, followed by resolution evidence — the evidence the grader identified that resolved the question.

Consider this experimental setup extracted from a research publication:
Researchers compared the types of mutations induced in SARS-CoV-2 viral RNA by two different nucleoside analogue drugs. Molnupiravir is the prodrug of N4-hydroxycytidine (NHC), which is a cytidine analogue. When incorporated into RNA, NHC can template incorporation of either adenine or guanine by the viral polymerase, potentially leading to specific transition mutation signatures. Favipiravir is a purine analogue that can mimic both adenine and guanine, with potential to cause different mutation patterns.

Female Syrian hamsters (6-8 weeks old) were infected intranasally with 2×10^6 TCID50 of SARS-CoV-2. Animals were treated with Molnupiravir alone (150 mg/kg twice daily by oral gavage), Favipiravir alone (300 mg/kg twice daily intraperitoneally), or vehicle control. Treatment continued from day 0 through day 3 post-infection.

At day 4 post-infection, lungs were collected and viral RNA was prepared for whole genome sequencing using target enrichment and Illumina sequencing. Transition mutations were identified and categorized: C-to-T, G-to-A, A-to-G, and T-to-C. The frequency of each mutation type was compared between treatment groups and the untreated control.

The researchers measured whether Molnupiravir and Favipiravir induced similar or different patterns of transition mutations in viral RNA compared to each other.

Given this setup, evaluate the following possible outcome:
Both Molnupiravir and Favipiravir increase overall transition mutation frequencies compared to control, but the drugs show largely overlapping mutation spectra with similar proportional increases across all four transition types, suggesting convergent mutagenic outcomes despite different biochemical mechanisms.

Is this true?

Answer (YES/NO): NO